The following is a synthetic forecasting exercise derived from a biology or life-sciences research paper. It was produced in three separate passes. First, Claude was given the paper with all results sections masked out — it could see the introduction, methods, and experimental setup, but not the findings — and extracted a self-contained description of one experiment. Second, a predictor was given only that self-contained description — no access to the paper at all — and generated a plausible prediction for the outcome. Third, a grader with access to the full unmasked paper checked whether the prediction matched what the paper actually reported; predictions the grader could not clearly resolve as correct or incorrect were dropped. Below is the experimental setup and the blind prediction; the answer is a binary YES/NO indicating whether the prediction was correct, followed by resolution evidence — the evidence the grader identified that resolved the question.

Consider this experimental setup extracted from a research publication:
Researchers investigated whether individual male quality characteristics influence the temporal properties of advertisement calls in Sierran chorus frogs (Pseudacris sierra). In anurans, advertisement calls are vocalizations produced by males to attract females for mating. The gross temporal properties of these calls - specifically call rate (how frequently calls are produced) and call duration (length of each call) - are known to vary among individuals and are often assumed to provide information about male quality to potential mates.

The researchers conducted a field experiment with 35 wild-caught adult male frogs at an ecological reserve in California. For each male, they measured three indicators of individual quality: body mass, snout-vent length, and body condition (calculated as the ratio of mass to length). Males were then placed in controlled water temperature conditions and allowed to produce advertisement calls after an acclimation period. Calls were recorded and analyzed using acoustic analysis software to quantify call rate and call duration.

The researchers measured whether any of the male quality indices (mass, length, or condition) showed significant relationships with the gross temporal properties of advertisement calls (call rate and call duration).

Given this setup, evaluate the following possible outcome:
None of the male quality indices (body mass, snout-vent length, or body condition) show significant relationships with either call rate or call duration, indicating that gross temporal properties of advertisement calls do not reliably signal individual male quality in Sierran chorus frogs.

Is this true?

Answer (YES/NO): YES